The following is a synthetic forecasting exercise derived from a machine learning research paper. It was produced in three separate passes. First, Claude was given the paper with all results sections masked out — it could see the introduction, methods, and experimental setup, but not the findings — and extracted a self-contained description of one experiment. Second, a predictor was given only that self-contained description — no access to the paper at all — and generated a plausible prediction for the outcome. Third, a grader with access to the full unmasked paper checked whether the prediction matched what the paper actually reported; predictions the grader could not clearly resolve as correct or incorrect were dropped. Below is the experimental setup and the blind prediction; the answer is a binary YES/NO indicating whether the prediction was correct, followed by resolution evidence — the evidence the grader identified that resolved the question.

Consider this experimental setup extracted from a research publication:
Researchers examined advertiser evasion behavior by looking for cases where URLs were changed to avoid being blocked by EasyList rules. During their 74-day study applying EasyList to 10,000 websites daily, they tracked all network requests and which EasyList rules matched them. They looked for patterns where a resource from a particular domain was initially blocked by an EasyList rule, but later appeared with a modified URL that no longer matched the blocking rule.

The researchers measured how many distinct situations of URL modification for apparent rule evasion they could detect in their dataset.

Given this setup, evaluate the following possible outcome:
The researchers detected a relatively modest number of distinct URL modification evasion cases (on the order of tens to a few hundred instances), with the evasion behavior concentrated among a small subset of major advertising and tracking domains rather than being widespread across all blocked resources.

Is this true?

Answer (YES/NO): NO